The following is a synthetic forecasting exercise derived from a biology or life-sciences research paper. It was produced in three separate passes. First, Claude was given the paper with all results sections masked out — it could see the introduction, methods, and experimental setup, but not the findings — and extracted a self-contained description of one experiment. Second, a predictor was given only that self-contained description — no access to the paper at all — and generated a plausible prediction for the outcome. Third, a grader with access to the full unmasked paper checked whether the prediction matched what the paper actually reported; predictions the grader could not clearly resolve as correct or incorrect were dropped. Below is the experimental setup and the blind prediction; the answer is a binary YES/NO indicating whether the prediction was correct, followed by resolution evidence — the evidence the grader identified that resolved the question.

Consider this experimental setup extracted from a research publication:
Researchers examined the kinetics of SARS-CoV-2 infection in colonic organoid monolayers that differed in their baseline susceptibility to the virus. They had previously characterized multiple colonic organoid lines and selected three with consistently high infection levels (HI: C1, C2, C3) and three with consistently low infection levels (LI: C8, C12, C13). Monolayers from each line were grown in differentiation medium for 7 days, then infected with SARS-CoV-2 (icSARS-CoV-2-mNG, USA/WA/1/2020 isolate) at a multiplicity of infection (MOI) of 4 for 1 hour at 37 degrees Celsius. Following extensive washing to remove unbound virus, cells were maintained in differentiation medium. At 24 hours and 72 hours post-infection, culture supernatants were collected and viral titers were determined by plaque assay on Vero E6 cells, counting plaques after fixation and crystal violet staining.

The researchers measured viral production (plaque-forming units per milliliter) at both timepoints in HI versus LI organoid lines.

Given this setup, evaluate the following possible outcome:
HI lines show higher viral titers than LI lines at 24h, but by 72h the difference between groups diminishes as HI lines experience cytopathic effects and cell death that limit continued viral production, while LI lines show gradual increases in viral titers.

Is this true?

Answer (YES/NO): NO